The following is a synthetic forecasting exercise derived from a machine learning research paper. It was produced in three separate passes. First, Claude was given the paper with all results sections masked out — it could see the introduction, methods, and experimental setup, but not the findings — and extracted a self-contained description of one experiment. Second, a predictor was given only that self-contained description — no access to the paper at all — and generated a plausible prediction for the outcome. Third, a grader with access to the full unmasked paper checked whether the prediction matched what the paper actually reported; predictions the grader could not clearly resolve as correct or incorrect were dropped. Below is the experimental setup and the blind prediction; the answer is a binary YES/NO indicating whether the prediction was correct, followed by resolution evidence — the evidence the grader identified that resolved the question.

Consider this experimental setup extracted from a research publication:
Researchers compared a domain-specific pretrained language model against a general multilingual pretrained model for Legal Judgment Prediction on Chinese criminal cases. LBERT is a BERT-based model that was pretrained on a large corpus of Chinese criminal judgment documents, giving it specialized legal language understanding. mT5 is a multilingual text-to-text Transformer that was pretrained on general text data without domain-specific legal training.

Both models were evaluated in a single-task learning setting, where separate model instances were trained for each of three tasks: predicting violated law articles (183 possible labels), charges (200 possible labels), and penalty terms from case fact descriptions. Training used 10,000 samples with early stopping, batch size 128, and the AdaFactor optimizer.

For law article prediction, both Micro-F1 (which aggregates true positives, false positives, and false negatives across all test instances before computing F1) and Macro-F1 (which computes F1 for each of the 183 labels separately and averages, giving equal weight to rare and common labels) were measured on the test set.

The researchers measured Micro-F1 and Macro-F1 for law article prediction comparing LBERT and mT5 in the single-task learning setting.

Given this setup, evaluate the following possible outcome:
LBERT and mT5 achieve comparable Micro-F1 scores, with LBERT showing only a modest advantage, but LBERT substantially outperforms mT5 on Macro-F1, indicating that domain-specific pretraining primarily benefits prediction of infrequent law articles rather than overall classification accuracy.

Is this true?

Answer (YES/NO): NO